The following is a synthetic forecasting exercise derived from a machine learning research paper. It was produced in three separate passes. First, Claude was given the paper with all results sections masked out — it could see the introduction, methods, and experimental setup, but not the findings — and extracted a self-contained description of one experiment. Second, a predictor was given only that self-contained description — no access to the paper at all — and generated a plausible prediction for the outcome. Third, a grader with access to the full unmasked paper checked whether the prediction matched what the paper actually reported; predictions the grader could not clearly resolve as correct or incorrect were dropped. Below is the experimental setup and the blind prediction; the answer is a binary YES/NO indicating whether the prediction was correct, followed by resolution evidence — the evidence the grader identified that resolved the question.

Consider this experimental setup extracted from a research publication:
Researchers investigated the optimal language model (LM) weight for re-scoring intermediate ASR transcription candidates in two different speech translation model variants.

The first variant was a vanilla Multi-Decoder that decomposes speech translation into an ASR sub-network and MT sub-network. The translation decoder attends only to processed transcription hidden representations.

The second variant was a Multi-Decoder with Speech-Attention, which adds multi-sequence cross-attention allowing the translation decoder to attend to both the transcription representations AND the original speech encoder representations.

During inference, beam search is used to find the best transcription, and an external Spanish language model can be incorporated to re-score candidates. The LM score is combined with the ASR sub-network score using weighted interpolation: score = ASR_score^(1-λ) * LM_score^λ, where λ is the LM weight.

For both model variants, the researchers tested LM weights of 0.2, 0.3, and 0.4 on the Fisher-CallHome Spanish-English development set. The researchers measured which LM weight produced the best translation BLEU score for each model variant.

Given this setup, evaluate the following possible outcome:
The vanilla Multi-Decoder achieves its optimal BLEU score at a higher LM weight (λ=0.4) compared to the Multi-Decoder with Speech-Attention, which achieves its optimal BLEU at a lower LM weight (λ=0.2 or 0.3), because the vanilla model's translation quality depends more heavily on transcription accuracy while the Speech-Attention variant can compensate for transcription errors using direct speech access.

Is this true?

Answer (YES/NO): NO